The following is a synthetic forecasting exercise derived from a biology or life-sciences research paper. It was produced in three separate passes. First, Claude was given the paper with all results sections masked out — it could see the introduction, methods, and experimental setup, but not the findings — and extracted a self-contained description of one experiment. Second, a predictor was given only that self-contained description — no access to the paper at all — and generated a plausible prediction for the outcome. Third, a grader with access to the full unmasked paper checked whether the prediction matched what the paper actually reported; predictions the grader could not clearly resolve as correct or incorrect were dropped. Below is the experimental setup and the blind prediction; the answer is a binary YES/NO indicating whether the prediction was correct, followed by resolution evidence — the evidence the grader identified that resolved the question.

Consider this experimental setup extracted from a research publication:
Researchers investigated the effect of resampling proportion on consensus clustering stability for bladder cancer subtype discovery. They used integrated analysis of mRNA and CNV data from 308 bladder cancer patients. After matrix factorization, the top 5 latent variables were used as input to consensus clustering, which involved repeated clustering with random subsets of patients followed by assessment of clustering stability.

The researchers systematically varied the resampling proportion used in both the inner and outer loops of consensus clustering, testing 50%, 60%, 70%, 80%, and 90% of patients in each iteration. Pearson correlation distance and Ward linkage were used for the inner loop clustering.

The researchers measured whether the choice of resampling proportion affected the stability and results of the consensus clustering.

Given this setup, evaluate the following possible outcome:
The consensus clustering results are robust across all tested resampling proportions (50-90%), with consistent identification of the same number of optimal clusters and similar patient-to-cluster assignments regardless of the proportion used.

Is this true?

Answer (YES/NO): YES